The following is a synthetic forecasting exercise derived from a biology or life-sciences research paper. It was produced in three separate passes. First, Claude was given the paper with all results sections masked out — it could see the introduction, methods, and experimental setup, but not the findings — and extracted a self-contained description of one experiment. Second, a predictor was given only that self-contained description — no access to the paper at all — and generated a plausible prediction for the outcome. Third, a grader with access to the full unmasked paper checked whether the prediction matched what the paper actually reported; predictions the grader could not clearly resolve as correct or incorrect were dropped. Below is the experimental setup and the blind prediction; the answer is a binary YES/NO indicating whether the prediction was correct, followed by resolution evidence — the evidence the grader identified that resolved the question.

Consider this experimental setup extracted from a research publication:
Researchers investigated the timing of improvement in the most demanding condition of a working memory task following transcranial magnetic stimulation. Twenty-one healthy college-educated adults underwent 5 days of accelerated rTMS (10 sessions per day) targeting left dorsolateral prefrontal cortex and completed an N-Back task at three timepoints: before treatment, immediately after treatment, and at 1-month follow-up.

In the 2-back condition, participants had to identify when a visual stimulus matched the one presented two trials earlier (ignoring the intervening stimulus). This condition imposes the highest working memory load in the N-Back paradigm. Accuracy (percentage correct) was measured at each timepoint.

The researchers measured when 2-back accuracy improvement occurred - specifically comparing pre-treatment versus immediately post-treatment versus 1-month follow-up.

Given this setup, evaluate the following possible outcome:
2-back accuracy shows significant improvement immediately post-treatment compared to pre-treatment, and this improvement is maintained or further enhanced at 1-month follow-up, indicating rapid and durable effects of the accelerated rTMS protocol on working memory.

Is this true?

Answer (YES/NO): NO